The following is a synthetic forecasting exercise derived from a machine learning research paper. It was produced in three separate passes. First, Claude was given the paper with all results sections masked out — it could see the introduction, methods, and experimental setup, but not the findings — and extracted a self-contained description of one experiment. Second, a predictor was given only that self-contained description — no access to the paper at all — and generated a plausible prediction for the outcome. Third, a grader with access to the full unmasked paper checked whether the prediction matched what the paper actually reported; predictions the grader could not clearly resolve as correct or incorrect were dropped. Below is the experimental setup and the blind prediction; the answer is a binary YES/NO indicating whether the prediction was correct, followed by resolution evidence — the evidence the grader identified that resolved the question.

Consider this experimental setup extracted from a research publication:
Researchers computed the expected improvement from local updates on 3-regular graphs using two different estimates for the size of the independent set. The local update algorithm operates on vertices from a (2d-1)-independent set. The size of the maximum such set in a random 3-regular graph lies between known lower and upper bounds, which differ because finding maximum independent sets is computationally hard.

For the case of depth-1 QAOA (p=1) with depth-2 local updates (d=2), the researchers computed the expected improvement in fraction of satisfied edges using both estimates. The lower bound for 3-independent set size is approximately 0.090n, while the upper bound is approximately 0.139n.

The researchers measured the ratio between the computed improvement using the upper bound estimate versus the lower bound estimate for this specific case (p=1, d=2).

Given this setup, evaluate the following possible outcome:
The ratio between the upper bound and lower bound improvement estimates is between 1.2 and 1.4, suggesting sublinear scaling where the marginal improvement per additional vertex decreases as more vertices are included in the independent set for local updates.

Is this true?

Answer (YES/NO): NO